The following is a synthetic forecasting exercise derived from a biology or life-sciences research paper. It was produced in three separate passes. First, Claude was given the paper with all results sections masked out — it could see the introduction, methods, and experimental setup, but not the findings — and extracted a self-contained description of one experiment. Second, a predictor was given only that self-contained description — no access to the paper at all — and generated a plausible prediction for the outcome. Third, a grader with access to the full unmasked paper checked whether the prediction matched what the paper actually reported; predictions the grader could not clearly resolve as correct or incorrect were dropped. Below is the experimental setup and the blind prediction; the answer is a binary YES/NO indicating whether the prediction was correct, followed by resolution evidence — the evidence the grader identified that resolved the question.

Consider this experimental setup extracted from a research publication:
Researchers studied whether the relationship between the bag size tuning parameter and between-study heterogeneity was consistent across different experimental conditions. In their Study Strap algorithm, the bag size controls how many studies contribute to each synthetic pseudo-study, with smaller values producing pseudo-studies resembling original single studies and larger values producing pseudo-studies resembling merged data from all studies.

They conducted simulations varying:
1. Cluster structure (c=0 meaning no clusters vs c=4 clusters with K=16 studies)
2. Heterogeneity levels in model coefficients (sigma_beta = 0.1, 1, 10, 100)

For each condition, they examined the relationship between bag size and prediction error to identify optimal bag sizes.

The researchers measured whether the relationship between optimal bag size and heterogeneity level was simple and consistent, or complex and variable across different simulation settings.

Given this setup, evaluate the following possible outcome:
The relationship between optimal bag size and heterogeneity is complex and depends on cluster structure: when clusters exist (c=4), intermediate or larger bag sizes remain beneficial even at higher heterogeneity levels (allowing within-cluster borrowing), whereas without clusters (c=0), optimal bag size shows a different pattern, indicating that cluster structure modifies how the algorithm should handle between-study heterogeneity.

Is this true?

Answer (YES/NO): YES